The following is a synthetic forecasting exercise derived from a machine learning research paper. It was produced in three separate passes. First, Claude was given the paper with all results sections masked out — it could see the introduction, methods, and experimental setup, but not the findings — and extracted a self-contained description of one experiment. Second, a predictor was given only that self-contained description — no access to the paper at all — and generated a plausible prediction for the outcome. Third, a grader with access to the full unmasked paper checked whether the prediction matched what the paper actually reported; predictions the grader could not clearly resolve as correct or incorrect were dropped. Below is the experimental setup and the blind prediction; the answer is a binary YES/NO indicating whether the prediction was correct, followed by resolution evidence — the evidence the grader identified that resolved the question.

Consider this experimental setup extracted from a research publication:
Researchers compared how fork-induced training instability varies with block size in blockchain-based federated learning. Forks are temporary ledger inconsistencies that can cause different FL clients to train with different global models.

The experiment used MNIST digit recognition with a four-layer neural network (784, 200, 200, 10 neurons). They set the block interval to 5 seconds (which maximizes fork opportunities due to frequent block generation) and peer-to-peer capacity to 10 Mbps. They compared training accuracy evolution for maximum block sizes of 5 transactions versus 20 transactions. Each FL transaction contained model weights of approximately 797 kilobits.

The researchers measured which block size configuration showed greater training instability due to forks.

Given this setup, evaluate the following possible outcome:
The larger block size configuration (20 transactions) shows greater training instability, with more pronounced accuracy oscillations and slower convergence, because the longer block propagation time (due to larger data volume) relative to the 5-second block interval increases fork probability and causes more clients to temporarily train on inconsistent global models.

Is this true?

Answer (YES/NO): YES